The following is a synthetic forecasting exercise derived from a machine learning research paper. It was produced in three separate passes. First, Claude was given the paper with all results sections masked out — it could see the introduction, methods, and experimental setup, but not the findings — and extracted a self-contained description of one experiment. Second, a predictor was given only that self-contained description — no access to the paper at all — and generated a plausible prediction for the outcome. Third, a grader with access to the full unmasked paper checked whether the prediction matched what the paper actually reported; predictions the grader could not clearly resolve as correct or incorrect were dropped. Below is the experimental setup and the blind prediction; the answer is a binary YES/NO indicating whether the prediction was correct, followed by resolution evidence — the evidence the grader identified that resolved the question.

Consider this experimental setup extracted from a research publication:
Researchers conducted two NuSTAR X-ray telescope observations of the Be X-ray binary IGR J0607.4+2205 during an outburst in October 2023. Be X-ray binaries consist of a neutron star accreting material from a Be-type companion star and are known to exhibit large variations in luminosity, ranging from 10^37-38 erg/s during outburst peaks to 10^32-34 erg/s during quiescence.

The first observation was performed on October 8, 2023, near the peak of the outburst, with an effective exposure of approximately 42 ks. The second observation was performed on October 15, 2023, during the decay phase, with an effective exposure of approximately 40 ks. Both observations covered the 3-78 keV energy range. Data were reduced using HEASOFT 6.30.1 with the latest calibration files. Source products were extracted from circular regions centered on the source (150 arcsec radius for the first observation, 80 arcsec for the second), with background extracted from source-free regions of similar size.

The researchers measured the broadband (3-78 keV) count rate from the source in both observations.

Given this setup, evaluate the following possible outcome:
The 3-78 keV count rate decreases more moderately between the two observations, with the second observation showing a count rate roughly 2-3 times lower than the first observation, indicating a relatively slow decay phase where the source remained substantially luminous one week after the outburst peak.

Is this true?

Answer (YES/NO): NO